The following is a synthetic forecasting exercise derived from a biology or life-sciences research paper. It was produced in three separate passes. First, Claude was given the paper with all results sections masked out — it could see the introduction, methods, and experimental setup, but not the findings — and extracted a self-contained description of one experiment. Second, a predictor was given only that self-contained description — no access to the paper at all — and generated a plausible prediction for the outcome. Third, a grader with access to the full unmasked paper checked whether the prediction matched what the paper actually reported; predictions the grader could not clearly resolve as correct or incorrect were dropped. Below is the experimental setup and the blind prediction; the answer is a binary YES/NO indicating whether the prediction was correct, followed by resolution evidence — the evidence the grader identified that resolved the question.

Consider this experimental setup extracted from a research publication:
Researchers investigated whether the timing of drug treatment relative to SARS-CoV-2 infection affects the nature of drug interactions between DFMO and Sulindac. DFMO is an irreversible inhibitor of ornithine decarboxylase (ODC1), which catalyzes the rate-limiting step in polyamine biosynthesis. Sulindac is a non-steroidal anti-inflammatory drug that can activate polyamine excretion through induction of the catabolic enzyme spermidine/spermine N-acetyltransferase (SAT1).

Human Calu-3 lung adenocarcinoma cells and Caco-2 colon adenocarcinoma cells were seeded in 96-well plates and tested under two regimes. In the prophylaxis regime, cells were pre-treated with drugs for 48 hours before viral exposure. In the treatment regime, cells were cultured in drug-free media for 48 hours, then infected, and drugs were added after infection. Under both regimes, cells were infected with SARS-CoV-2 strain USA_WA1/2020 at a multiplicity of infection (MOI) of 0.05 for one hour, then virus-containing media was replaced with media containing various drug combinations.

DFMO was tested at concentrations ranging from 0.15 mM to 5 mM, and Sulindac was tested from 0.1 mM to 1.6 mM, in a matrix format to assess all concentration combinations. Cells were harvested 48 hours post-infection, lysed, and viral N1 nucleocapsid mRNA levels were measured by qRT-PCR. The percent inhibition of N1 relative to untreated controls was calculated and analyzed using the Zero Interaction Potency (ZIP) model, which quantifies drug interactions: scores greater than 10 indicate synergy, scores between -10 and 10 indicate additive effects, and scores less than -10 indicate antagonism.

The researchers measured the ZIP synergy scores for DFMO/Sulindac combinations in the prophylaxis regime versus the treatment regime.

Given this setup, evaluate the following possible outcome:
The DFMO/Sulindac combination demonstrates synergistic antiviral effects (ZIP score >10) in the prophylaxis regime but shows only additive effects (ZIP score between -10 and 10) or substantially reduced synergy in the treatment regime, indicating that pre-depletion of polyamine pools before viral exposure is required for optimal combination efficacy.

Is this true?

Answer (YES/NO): YES